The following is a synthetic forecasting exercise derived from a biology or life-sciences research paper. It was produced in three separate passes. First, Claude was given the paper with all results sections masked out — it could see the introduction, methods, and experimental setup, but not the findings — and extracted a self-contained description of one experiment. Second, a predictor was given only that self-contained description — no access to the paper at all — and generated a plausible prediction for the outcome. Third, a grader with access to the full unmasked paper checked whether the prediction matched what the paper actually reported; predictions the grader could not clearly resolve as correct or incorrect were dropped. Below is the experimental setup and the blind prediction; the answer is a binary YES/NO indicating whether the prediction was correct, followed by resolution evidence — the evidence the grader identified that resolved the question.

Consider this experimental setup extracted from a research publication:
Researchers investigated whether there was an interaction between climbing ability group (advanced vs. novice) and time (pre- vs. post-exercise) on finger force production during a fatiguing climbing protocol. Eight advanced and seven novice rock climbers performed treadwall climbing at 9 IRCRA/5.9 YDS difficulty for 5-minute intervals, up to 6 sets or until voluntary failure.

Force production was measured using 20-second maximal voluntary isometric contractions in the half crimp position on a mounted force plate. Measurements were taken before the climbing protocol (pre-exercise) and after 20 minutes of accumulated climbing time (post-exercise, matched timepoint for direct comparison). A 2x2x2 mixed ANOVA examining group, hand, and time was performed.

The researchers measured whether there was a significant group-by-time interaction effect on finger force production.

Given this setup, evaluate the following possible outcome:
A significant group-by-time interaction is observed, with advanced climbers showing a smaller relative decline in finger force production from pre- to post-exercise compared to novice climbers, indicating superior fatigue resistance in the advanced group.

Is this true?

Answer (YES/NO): YES